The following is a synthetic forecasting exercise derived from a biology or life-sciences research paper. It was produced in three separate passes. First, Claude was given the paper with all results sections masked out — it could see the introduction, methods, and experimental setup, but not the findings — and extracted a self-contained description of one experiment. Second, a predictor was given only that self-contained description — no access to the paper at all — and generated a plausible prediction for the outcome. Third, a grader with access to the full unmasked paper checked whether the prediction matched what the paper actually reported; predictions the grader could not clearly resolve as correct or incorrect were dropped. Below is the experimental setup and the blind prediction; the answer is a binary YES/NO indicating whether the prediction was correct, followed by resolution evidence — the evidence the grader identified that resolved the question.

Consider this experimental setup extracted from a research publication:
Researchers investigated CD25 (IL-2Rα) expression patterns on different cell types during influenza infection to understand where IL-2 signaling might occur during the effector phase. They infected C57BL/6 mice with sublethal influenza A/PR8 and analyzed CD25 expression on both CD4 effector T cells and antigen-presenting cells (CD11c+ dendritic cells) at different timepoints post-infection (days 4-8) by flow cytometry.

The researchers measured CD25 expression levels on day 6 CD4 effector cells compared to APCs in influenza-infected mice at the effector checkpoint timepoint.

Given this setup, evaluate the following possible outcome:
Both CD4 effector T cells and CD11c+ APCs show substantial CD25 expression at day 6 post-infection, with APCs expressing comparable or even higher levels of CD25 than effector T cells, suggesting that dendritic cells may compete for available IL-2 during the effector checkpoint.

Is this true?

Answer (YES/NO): NO